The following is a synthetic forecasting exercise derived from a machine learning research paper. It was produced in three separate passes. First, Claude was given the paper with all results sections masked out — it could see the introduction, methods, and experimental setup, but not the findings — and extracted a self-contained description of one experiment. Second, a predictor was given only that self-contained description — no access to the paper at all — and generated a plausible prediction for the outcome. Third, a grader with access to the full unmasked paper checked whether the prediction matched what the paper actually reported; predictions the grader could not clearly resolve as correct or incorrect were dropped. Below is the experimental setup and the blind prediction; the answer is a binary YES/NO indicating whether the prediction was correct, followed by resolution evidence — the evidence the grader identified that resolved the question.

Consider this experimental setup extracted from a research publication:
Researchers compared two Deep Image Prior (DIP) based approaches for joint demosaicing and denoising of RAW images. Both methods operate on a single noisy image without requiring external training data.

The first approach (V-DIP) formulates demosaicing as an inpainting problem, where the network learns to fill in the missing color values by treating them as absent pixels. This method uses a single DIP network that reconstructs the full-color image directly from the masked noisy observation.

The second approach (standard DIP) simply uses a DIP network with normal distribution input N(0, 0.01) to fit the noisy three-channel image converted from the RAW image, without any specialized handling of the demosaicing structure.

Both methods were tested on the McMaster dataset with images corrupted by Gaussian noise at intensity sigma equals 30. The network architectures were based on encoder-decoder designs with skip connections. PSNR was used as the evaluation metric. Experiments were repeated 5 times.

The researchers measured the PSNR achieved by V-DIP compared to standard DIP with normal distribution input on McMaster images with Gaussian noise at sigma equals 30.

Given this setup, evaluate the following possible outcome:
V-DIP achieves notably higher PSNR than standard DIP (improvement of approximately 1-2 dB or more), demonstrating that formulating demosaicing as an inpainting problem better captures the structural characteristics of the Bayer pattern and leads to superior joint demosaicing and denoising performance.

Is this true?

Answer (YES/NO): NO